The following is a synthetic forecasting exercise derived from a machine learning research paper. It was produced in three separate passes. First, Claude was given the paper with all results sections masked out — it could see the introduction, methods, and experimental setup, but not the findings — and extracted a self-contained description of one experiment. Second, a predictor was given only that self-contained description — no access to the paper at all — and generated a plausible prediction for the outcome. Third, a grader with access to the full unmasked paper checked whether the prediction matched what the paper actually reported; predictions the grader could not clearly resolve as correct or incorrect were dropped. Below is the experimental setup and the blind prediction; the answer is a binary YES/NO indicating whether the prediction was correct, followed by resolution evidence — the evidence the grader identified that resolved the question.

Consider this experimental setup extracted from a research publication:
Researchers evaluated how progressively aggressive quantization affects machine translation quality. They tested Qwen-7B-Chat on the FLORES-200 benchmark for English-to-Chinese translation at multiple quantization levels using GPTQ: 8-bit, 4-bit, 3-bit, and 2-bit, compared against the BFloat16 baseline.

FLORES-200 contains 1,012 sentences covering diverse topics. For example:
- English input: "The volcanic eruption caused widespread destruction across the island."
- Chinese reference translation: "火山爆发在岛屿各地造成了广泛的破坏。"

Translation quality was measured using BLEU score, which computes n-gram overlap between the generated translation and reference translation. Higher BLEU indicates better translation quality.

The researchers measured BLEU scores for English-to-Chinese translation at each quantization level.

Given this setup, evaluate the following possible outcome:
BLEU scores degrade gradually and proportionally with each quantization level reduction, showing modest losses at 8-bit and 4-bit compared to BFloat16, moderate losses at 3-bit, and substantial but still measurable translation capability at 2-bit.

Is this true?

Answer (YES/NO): NO